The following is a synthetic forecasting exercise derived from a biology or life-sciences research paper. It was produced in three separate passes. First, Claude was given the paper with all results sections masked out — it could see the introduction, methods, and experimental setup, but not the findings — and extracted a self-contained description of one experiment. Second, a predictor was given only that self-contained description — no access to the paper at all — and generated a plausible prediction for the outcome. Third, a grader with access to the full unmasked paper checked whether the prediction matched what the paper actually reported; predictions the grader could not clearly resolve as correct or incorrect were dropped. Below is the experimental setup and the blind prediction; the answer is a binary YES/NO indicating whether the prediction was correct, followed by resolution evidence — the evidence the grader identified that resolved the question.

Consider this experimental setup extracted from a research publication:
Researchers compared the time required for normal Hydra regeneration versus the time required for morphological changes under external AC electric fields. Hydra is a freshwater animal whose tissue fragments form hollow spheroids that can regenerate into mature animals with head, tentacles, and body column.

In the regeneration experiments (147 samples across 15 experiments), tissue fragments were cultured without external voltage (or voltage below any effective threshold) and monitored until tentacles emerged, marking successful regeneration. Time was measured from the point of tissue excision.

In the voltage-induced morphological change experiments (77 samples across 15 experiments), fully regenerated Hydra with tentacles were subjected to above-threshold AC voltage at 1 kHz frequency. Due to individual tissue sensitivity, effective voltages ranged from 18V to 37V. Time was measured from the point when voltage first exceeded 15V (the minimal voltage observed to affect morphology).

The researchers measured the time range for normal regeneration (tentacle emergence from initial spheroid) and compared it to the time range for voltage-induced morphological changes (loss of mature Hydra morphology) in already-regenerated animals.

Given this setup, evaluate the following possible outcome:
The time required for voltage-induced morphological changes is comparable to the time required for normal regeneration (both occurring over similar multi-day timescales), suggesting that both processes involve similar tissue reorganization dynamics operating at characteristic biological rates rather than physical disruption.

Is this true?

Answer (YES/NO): YES